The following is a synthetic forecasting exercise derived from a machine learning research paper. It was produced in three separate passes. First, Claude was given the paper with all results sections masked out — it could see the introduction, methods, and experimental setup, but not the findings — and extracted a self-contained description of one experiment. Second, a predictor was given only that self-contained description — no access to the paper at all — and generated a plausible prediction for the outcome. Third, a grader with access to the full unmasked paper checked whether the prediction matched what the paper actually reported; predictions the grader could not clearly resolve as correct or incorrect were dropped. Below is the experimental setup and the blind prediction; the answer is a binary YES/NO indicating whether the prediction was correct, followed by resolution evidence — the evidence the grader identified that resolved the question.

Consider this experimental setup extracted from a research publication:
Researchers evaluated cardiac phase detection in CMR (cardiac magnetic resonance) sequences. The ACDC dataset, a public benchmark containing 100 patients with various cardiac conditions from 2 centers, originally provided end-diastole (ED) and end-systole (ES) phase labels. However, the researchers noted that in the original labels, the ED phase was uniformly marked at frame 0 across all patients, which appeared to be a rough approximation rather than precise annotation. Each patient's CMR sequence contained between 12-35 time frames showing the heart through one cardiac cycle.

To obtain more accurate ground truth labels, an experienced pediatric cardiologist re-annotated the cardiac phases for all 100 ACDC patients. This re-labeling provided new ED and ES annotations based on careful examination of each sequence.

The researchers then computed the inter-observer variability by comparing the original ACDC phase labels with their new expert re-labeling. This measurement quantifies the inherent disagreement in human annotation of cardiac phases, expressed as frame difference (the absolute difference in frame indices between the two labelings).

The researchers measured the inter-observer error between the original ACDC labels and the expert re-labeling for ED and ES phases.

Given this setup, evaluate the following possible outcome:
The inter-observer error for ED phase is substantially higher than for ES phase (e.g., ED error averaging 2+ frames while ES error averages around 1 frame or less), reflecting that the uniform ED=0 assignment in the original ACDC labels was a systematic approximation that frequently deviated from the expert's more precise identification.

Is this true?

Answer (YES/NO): NO